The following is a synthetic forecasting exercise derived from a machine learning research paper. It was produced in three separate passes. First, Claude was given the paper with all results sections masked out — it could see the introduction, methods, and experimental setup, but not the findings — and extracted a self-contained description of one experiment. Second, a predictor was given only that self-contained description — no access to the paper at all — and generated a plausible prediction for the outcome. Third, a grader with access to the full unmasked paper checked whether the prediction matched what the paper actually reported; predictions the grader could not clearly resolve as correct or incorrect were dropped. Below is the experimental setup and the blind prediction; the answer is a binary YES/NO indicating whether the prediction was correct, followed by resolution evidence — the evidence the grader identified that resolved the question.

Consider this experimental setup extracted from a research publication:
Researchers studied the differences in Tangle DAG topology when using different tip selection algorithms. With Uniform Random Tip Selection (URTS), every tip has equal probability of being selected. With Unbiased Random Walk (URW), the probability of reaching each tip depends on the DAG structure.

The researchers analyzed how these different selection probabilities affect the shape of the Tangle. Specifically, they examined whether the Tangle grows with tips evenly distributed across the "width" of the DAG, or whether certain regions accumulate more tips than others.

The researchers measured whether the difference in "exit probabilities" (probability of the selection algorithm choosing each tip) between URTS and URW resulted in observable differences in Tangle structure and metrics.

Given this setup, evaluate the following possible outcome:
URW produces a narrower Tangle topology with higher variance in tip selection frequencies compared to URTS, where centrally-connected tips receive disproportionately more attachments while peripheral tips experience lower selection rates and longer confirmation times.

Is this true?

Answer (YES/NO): NO